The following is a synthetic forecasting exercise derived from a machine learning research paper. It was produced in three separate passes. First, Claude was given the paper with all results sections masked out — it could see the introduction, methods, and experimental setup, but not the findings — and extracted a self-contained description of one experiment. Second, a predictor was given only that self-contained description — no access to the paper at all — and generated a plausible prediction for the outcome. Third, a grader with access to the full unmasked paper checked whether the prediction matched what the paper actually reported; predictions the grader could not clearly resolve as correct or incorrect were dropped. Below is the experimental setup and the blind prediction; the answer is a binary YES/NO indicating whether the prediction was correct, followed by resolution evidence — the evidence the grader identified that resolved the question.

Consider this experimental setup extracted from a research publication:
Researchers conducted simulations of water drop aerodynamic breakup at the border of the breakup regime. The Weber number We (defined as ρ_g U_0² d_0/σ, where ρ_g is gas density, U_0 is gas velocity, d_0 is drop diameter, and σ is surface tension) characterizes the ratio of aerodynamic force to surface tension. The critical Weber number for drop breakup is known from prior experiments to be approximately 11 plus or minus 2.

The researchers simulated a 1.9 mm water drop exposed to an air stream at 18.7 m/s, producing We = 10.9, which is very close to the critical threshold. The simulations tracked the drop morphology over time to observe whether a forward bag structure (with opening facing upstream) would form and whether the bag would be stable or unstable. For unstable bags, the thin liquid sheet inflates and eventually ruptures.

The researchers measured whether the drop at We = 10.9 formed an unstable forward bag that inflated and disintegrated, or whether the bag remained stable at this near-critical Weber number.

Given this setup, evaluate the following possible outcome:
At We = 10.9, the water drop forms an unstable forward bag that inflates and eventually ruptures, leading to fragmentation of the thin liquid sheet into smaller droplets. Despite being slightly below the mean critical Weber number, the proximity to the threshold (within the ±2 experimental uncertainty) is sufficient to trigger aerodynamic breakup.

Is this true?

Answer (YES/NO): NO